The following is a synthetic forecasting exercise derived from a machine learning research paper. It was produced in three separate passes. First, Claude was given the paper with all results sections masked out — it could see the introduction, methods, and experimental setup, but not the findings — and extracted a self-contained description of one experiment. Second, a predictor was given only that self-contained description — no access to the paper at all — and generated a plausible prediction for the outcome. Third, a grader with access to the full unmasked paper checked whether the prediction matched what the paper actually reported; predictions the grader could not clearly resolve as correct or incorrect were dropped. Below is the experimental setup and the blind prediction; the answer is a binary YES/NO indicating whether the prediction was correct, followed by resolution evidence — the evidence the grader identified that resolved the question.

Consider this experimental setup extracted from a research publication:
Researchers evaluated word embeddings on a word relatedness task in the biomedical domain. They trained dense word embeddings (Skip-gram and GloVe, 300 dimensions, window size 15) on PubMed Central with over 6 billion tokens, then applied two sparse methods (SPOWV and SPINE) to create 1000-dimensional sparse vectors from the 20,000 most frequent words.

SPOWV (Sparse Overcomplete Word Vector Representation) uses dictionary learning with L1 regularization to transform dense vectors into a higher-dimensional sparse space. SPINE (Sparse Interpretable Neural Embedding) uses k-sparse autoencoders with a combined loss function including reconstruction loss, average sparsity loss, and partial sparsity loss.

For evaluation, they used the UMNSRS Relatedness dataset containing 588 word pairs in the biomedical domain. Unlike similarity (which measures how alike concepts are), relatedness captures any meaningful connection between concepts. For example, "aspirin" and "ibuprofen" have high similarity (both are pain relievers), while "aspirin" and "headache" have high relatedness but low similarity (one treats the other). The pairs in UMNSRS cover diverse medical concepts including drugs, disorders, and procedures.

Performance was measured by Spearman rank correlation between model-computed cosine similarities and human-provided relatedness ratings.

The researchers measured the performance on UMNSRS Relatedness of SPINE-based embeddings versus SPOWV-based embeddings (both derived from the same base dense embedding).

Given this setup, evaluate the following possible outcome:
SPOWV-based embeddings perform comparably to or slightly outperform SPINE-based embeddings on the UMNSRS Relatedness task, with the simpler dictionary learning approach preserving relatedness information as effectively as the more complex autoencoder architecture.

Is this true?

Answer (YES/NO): NO